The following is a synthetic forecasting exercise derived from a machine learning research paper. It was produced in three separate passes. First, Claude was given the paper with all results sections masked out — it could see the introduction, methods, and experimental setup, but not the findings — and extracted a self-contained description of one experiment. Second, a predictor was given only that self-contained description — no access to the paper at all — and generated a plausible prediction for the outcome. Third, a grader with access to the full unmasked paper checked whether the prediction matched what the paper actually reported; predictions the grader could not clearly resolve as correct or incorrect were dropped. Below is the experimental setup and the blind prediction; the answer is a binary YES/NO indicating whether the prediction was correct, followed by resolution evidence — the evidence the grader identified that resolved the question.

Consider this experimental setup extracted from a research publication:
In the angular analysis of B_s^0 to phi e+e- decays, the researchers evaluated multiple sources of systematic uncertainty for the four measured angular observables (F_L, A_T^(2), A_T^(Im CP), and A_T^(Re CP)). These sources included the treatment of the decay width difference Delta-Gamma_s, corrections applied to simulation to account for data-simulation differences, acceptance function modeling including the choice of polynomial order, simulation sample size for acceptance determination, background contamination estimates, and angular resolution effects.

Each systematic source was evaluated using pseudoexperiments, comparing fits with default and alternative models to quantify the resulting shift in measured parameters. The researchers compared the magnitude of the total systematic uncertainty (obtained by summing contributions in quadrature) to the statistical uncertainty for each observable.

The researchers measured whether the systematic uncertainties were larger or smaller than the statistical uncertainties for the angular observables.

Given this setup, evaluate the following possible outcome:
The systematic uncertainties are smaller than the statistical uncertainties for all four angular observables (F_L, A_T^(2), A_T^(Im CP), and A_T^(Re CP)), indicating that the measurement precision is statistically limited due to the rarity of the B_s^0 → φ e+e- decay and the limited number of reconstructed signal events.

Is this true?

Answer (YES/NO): YES